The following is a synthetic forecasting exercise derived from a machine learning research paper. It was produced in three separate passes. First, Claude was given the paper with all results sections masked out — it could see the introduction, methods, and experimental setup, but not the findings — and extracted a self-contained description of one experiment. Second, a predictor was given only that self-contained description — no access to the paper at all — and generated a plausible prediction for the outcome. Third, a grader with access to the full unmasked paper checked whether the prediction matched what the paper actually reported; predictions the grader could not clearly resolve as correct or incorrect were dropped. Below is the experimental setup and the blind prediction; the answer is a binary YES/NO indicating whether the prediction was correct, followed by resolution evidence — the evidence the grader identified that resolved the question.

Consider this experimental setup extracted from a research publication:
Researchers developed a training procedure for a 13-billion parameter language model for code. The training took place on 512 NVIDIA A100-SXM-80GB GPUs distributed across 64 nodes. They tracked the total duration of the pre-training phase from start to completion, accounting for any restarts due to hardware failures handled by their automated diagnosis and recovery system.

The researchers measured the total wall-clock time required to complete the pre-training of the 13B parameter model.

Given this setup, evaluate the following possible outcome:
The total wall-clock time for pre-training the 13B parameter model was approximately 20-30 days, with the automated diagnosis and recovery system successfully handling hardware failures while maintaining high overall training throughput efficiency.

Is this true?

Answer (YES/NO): NO